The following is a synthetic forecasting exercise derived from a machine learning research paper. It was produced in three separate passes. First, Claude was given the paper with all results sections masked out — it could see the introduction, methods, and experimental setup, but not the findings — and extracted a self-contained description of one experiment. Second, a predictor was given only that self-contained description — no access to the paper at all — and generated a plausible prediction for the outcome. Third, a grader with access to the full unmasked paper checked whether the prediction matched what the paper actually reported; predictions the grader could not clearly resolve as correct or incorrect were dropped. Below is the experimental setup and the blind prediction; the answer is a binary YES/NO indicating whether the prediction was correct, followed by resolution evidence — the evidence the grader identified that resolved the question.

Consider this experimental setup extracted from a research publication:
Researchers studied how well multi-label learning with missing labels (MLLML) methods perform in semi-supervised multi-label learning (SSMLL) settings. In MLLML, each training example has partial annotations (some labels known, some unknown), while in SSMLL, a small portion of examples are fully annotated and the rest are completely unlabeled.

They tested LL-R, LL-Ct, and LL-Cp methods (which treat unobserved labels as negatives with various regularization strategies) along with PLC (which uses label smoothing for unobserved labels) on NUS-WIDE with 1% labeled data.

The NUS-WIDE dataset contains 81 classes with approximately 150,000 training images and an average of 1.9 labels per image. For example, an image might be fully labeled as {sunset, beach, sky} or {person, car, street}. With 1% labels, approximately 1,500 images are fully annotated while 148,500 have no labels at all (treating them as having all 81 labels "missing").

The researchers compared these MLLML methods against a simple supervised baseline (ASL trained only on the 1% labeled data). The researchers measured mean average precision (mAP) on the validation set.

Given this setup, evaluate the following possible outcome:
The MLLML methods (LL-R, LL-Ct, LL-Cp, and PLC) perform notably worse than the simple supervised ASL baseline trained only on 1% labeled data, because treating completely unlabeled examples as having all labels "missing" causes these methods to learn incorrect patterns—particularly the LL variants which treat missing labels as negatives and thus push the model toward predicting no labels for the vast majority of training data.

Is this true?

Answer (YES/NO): NO